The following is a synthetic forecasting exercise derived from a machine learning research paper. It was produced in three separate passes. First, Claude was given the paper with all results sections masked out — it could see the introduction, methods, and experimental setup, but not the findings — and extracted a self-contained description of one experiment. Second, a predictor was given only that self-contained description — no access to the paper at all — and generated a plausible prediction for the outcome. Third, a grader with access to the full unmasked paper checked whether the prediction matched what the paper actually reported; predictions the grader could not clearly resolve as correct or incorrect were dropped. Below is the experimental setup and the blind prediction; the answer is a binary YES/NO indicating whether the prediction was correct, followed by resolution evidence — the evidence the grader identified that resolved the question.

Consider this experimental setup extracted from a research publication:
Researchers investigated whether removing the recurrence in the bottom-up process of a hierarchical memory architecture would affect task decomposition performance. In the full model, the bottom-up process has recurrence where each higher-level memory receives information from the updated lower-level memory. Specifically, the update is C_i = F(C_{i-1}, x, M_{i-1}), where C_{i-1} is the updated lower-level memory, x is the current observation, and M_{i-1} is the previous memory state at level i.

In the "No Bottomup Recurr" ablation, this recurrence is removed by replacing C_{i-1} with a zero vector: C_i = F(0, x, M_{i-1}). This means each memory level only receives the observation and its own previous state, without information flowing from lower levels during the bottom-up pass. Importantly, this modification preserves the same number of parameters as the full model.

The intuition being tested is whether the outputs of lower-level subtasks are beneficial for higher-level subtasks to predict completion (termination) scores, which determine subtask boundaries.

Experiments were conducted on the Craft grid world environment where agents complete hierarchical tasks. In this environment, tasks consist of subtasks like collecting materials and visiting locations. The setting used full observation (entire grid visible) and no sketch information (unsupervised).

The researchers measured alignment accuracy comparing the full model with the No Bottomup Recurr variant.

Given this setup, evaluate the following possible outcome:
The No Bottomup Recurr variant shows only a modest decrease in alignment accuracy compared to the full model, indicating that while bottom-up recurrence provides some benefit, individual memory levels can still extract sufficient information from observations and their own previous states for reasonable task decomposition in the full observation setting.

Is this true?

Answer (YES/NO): YES